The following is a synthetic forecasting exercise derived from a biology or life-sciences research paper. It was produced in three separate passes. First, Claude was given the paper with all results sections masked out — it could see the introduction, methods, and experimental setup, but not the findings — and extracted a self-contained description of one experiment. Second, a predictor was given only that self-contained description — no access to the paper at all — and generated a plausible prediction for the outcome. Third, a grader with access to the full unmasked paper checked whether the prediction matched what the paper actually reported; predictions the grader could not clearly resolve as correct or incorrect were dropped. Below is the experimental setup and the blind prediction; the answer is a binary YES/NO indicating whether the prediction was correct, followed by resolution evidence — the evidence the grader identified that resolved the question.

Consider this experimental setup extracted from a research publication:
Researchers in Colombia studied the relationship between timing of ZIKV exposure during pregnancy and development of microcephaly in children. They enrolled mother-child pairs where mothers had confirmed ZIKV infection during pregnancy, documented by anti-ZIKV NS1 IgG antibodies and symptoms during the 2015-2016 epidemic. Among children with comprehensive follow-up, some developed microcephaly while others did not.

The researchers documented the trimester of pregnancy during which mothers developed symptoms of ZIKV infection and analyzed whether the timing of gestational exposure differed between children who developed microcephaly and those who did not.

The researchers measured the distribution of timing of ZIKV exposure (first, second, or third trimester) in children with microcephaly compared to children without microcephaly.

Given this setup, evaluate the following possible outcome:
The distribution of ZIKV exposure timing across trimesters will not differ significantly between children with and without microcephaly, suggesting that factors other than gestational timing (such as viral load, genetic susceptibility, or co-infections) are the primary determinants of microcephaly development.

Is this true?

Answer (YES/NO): NO